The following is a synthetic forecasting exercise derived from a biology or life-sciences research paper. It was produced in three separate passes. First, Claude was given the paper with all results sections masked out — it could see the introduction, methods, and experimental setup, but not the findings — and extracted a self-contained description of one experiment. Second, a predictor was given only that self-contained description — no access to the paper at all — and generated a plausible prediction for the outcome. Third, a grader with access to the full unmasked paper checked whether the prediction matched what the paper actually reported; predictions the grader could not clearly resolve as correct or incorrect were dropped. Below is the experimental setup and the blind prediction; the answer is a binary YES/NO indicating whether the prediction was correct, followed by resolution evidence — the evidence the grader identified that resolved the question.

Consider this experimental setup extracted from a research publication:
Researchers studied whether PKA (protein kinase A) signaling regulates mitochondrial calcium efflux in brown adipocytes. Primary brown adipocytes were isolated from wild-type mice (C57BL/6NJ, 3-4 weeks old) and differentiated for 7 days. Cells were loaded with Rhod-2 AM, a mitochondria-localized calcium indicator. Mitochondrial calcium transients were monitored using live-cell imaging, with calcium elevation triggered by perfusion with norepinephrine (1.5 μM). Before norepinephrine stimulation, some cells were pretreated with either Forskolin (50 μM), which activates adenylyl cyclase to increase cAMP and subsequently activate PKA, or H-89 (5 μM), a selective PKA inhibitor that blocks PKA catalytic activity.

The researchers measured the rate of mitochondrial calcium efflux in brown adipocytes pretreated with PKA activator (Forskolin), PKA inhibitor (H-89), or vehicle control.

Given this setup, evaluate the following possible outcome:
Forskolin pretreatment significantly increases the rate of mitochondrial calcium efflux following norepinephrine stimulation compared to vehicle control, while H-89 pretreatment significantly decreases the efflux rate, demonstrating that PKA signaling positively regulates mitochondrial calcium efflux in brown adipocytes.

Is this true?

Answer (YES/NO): NO